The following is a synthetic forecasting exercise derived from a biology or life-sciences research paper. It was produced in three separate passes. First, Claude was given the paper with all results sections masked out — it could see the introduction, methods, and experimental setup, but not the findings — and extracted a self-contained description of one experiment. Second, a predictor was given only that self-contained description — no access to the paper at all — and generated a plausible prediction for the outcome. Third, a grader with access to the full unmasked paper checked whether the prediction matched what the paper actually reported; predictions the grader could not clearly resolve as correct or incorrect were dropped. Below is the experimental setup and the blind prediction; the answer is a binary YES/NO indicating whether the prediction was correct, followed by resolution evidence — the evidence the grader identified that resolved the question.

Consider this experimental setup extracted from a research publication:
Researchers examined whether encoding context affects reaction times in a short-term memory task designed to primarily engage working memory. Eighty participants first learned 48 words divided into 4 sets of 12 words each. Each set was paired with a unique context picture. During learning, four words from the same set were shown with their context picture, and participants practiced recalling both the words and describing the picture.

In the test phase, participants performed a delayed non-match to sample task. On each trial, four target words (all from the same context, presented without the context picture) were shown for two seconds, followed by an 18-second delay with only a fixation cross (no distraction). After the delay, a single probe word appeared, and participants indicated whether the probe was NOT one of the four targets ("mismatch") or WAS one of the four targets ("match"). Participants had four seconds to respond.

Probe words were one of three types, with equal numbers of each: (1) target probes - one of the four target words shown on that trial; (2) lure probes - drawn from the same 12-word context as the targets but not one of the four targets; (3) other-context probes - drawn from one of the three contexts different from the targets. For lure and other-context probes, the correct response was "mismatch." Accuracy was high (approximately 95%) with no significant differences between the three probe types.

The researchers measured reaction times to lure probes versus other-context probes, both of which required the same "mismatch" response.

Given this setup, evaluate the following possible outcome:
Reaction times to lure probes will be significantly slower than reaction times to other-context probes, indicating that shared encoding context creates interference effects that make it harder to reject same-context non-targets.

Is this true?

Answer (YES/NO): YES